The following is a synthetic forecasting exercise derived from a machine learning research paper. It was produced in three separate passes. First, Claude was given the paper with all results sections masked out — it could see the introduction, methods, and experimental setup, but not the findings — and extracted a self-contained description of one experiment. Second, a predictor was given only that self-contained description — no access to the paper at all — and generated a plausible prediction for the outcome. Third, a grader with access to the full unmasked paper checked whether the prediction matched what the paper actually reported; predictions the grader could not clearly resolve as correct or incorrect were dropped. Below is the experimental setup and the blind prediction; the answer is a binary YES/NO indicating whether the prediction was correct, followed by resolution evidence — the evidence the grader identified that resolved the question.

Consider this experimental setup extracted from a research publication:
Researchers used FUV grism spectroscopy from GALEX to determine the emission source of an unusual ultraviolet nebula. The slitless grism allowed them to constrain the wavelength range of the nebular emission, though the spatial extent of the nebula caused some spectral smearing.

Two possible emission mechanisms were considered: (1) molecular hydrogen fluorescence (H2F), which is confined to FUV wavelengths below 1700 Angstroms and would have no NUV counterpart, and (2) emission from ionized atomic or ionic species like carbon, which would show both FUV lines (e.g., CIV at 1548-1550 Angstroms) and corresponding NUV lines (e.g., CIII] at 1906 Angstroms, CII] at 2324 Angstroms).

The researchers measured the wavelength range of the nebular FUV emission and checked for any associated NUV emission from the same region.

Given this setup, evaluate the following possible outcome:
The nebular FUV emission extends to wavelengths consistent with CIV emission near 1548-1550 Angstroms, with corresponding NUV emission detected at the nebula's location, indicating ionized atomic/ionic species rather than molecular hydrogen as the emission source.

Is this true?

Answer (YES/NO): NO